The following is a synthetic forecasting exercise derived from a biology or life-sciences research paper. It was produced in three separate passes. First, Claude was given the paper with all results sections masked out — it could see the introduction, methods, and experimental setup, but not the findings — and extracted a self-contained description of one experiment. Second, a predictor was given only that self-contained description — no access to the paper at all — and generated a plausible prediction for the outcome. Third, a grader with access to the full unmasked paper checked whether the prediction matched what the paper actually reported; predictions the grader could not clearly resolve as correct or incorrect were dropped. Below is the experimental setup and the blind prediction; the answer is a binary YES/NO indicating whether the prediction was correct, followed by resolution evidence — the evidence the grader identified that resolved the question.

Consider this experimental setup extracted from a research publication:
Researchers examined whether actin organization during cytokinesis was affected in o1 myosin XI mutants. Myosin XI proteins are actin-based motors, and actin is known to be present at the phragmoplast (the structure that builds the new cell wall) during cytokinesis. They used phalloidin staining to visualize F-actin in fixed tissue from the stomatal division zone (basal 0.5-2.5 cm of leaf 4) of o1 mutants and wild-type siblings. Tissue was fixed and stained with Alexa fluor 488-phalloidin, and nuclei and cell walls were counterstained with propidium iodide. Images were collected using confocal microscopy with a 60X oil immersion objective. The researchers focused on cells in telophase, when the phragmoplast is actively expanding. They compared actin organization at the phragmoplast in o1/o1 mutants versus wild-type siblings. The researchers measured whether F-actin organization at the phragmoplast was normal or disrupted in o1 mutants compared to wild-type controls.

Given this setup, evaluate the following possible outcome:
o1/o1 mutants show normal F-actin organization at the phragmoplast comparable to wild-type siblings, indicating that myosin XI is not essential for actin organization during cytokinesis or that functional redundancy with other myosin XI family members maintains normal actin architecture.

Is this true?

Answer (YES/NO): YES